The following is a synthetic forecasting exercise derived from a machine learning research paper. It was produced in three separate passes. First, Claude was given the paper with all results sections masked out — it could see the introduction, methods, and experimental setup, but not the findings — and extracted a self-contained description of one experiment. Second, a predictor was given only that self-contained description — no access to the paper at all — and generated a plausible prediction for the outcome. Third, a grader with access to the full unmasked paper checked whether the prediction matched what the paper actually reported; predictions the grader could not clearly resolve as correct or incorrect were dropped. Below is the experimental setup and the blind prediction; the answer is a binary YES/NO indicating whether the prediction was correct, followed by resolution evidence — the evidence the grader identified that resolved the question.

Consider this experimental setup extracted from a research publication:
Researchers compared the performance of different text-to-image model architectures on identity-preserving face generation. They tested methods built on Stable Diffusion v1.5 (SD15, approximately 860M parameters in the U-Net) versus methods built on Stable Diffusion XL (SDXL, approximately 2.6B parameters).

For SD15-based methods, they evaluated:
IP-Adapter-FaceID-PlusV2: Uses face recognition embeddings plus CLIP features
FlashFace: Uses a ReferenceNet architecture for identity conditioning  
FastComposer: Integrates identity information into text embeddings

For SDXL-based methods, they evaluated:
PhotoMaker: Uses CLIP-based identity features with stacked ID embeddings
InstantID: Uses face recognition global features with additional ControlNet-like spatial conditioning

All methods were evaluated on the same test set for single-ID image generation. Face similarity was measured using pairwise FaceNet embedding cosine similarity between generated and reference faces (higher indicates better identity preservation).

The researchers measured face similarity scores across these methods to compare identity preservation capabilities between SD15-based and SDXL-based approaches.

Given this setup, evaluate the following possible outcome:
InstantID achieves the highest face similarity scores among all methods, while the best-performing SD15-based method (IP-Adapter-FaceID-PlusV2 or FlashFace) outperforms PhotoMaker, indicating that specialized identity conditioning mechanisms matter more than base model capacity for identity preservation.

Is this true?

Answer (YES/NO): YES